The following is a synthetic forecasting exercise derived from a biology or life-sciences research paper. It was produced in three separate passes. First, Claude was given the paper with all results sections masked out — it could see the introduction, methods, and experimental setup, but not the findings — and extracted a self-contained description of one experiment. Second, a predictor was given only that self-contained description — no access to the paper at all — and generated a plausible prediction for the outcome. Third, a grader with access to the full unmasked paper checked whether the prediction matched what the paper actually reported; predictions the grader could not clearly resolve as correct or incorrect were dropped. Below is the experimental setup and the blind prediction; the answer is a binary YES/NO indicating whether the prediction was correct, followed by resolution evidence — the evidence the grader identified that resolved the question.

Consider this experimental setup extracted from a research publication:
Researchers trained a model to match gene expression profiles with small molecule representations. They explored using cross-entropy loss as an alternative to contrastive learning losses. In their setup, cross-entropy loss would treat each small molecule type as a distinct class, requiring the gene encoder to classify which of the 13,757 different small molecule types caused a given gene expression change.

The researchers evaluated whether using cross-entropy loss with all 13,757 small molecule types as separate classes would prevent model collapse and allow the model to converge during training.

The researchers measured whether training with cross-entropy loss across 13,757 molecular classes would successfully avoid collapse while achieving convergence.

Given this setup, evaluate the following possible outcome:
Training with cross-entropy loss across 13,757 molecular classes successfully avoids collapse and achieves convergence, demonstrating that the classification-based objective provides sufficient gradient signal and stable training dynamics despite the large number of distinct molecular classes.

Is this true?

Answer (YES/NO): NO